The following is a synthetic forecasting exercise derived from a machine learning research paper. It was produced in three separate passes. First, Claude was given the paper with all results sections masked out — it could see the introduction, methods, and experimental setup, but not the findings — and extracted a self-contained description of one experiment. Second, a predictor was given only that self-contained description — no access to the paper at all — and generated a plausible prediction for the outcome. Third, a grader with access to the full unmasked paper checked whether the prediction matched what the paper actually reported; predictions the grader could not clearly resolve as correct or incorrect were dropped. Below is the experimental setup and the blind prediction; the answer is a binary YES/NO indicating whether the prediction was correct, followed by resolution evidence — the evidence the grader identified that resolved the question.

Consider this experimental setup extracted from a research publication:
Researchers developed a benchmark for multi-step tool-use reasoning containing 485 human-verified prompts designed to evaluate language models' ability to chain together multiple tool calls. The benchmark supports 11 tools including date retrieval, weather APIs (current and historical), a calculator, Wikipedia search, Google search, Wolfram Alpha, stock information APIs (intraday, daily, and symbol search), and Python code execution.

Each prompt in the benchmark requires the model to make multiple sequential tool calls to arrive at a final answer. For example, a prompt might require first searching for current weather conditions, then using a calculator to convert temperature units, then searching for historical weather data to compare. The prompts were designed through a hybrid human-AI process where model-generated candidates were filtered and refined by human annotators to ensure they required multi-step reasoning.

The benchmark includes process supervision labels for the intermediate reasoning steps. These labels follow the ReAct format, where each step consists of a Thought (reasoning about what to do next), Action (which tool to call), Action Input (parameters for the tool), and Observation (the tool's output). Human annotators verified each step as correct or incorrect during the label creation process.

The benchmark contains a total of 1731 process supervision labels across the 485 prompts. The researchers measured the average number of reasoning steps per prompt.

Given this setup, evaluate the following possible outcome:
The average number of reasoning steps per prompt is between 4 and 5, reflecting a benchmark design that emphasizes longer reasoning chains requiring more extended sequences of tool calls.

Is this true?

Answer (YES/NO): NO